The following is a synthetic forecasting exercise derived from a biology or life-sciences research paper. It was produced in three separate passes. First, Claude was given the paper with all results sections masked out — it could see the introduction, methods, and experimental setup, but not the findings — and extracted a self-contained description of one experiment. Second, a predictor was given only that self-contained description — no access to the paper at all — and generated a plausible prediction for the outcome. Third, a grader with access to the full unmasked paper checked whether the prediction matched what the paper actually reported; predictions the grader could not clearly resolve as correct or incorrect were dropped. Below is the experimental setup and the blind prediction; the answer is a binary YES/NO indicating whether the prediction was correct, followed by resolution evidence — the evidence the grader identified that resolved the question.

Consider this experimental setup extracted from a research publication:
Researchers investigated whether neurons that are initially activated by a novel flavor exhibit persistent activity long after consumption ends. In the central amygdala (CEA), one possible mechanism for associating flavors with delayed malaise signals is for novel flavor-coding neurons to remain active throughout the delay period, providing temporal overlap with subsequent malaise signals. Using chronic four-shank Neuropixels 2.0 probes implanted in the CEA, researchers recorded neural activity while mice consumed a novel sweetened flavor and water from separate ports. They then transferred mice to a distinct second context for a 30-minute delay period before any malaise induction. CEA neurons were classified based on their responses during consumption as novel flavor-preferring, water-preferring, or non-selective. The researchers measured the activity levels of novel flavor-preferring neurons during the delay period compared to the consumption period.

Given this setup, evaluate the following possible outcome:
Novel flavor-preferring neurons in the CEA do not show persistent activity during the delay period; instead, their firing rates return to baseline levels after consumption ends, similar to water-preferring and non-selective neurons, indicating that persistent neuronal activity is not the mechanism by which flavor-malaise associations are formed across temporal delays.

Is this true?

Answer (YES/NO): YES